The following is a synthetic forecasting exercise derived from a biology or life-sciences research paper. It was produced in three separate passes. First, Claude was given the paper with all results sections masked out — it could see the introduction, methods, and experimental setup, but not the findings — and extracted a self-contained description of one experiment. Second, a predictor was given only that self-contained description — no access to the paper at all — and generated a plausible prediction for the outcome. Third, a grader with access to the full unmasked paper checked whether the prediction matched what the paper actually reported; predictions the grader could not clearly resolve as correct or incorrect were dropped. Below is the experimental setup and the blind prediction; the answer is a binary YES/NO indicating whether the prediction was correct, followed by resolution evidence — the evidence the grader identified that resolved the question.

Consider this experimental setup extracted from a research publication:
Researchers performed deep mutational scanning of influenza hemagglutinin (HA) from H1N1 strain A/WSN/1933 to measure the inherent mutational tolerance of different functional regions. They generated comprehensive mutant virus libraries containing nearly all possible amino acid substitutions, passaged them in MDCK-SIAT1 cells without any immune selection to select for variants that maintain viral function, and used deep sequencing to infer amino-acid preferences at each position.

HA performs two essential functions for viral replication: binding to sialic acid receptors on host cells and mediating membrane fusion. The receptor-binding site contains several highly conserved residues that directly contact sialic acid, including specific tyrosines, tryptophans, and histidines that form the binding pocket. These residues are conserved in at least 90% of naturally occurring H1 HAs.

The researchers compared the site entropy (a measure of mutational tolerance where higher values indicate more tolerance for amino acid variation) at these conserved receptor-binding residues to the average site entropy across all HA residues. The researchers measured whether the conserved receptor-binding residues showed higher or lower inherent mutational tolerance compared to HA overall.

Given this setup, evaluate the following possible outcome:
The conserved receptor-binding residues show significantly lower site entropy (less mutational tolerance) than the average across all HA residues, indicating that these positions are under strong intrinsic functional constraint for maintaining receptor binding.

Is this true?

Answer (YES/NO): YES